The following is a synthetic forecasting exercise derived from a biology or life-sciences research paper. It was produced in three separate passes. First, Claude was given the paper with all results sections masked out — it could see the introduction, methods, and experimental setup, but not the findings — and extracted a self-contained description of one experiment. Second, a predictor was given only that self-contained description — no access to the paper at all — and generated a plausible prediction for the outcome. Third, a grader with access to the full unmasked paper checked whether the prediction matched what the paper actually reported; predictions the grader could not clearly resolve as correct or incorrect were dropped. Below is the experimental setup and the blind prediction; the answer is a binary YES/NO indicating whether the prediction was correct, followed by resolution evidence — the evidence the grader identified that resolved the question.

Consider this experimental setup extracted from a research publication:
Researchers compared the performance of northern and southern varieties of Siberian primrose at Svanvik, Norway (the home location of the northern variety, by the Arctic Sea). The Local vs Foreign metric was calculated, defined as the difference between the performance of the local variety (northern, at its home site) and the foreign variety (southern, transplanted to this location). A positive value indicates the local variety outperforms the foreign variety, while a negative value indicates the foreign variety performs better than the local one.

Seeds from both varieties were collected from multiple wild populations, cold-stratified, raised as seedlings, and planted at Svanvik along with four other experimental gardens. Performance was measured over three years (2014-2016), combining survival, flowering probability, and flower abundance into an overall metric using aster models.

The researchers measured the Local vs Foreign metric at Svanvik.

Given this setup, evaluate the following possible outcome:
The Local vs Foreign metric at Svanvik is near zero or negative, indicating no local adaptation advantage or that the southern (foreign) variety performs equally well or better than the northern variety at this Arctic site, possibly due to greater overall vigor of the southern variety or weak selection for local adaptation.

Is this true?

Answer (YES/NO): YES